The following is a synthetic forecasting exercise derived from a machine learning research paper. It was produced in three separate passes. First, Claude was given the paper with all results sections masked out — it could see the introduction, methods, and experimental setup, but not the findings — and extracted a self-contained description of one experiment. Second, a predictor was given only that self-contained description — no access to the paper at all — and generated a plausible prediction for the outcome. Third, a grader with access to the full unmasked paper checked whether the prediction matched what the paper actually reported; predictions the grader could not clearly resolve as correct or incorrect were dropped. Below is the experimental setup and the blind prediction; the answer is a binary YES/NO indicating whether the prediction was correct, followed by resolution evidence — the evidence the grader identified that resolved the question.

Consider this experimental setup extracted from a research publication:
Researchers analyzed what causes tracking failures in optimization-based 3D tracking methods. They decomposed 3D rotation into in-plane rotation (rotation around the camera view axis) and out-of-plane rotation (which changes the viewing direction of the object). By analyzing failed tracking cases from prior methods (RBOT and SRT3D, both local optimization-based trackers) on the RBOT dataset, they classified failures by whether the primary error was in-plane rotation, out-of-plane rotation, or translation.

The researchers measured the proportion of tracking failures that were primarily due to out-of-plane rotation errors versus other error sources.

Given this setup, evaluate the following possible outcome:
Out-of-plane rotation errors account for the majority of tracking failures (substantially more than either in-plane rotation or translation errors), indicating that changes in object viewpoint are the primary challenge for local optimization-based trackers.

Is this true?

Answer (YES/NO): YES